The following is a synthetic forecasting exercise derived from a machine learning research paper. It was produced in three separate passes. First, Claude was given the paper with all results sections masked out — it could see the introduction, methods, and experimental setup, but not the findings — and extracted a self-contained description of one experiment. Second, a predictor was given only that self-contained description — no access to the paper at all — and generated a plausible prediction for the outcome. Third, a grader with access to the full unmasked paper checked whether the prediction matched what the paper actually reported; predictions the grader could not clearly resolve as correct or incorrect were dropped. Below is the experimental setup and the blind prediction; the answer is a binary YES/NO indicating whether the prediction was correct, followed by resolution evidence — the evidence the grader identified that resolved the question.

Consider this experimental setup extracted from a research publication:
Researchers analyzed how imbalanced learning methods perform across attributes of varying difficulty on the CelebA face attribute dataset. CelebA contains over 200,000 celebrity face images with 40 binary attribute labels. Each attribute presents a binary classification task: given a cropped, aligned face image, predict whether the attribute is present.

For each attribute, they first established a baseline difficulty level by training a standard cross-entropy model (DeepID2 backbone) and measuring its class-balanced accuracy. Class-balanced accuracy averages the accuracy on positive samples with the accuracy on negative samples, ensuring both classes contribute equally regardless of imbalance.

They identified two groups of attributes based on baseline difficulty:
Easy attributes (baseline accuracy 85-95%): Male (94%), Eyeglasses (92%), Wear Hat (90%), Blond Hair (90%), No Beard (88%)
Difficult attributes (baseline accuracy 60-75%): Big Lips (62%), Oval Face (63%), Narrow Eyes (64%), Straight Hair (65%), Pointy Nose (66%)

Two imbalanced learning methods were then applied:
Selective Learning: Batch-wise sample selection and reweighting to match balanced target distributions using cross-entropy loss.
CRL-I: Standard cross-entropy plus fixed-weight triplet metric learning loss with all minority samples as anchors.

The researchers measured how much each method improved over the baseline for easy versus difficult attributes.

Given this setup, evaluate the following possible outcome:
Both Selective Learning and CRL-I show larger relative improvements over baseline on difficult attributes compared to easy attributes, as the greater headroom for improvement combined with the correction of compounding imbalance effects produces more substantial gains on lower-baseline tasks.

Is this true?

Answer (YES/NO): YES